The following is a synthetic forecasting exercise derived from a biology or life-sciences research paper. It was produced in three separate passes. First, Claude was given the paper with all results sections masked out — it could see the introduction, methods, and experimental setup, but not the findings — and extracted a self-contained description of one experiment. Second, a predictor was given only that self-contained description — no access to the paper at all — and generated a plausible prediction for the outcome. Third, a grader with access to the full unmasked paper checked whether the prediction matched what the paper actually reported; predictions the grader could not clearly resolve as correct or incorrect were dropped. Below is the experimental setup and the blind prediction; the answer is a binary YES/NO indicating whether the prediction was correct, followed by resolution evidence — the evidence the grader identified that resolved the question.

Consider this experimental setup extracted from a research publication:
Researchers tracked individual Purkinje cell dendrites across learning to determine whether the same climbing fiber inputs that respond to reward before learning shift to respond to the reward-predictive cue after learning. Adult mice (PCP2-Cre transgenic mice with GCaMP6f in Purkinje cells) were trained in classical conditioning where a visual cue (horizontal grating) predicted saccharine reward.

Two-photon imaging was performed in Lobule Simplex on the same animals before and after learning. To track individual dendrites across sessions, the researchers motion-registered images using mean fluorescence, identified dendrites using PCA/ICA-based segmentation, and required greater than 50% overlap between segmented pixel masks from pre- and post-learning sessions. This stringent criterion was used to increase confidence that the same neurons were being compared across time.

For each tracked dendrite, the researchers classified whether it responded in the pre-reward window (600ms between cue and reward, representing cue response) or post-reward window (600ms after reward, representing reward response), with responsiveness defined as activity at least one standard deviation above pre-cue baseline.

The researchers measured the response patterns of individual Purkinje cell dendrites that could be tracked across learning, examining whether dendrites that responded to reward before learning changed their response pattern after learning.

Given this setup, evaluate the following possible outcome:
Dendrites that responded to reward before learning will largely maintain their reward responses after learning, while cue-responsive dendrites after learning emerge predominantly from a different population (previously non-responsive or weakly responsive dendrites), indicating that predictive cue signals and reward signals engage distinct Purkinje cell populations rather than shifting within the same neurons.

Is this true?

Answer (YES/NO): NO